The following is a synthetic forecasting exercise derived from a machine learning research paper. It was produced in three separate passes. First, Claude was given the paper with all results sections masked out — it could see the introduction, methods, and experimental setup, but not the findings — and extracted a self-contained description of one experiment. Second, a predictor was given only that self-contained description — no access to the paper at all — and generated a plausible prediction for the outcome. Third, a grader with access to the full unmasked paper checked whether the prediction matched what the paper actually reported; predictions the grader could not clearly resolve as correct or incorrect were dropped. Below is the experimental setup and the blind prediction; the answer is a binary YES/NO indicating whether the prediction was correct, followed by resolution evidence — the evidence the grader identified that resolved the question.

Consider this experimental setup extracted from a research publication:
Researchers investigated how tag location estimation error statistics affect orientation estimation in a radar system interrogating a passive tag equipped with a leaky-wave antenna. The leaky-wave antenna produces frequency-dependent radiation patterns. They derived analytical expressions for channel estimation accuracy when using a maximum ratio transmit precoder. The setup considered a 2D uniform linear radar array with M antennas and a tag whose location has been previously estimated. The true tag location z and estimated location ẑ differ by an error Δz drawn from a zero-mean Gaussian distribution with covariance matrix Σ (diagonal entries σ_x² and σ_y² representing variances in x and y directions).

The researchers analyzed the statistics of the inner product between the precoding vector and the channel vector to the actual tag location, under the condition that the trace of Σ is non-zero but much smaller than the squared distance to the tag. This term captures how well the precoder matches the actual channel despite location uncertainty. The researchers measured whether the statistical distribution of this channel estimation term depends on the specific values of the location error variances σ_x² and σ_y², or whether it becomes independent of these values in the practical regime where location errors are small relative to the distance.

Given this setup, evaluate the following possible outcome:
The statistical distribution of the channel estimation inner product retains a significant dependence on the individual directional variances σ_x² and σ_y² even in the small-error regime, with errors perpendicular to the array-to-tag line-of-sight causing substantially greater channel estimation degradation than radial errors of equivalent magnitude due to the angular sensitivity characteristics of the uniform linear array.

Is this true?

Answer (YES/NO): NO